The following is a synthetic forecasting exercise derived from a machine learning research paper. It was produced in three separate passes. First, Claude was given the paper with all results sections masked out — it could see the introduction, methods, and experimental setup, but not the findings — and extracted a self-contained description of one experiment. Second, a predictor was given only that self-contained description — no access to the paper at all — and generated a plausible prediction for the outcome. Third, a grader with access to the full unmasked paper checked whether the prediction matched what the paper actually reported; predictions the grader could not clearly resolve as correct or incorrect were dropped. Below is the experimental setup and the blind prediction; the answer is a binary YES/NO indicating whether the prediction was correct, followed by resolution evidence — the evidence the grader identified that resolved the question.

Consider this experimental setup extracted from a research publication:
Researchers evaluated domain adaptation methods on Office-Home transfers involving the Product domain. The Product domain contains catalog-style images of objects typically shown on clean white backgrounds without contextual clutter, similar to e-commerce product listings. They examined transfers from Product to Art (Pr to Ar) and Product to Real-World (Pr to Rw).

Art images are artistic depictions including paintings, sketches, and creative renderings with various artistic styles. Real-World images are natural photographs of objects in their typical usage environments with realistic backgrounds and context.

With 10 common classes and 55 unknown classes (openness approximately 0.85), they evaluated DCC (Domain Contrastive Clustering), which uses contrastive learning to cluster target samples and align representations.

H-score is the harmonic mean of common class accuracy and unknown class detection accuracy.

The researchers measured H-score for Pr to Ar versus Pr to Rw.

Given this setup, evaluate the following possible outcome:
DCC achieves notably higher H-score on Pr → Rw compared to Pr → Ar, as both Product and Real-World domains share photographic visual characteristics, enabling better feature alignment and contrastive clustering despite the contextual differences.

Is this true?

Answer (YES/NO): YES